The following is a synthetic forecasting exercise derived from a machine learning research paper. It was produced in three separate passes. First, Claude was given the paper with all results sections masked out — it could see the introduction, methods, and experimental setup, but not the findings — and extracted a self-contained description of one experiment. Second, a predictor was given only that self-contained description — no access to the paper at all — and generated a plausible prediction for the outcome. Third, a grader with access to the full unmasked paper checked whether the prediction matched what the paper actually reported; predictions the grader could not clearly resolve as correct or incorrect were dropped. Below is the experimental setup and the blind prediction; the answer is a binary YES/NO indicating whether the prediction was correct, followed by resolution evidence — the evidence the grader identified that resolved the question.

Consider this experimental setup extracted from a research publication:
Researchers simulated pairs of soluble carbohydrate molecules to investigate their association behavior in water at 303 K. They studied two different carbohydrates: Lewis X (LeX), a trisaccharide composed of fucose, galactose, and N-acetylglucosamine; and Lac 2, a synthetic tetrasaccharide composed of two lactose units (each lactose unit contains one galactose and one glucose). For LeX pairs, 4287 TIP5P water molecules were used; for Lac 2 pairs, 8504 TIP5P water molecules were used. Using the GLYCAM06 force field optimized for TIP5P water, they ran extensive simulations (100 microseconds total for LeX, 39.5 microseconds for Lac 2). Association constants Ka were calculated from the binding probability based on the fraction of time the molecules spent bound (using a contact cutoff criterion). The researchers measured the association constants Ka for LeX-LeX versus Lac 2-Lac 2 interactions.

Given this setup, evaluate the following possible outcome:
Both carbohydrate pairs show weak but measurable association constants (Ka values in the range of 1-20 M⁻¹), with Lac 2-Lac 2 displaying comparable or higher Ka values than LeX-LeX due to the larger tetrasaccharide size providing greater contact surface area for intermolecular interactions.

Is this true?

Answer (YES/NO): YES